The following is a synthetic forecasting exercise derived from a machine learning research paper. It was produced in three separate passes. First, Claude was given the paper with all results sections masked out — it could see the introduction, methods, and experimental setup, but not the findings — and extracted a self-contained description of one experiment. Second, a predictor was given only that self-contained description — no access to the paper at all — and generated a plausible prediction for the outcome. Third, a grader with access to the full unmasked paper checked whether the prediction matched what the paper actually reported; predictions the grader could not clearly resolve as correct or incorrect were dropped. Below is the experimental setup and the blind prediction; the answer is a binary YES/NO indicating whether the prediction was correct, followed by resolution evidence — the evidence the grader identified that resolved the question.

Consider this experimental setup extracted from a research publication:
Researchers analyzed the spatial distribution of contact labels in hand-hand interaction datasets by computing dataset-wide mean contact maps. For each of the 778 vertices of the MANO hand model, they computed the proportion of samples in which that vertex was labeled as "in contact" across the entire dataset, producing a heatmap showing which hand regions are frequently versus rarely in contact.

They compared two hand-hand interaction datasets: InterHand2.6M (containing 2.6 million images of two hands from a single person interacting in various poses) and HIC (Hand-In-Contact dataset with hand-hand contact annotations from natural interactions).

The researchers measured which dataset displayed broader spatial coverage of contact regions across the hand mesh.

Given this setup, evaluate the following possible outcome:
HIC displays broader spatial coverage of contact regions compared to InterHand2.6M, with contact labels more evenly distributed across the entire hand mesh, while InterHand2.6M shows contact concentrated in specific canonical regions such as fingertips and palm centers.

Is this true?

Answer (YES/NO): NO